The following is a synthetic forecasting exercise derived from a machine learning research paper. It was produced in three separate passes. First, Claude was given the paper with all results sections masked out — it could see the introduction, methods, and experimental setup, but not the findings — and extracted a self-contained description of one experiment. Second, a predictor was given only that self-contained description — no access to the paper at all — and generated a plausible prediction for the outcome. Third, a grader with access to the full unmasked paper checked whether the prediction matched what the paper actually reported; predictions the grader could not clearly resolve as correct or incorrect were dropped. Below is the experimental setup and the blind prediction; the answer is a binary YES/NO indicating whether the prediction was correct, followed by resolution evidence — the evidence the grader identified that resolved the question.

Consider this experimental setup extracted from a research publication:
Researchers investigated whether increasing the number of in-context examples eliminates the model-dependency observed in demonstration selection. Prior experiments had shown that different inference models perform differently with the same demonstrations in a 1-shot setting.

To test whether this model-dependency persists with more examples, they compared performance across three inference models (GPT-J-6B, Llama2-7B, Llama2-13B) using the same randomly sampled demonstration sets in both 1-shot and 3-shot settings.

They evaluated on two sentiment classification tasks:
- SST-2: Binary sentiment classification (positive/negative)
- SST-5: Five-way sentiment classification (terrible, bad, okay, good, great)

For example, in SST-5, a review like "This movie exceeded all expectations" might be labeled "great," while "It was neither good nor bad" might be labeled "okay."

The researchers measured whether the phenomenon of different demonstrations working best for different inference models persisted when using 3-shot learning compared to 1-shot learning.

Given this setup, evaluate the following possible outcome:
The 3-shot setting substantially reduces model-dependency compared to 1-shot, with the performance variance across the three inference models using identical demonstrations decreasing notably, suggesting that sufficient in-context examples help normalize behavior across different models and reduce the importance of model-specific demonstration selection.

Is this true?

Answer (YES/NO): NO